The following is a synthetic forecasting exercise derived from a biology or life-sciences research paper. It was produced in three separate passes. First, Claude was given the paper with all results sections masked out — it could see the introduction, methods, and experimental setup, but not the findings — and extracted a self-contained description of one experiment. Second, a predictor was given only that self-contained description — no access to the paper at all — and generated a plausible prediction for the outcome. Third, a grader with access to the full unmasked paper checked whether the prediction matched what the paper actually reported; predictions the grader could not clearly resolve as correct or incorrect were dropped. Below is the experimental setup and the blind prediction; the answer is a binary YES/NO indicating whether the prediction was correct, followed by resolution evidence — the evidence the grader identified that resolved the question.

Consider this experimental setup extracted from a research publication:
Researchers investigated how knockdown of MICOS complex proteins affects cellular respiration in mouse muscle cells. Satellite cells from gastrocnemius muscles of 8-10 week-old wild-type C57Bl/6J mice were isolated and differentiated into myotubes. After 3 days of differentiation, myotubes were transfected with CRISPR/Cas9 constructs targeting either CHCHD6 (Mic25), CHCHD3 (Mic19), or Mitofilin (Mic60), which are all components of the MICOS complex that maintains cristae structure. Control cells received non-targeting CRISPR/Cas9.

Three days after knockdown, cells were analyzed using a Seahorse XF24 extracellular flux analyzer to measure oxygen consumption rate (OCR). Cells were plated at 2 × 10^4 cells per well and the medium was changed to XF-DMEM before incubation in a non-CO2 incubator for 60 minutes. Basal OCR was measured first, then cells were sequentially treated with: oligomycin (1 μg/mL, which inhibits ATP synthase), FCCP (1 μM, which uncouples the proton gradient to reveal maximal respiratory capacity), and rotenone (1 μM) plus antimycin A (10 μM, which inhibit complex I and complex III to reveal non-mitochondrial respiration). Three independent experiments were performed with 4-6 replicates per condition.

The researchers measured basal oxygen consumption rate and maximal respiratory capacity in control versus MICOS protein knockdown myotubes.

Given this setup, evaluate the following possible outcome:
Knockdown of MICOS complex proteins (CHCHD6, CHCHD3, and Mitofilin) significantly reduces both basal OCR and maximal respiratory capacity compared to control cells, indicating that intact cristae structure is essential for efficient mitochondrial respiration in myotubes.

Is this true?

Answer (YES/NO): YES